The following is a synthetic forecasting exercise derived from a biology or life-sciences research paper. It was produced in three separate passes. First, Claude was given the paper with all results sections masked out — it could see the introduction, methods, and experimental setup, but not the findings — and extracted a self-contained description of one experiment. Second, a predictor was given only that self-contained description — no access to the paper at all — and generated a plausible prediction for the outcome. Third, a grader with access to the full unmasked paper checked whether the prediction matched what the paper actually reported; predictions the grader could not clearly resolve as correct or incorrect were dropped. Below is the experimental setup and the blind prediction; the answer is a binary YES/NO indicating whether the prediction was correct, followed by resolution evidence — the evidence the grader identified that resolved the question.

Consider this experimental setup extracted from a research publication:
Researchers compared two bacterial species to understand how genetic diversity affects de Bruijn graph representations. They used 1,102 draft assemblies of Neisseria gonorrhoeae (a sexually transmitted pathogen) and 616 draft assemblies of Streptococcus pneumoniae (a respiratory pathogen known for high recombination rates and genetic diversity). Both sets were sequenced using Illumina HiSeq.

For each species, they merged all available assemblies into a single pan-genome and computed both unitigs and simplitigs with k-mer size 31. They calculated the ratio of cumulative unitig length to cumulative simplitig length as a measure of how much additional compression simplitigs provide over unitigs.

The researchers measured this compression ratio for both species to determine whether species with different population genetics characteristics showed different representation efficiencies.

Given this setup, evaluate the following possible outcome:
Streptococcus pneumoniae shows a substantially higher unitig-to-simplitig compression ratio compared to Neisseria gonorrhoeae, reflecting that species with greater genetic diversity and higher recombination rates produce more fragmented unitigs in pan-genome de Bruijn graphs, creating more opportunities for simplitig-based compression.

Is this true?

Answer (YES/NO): NO